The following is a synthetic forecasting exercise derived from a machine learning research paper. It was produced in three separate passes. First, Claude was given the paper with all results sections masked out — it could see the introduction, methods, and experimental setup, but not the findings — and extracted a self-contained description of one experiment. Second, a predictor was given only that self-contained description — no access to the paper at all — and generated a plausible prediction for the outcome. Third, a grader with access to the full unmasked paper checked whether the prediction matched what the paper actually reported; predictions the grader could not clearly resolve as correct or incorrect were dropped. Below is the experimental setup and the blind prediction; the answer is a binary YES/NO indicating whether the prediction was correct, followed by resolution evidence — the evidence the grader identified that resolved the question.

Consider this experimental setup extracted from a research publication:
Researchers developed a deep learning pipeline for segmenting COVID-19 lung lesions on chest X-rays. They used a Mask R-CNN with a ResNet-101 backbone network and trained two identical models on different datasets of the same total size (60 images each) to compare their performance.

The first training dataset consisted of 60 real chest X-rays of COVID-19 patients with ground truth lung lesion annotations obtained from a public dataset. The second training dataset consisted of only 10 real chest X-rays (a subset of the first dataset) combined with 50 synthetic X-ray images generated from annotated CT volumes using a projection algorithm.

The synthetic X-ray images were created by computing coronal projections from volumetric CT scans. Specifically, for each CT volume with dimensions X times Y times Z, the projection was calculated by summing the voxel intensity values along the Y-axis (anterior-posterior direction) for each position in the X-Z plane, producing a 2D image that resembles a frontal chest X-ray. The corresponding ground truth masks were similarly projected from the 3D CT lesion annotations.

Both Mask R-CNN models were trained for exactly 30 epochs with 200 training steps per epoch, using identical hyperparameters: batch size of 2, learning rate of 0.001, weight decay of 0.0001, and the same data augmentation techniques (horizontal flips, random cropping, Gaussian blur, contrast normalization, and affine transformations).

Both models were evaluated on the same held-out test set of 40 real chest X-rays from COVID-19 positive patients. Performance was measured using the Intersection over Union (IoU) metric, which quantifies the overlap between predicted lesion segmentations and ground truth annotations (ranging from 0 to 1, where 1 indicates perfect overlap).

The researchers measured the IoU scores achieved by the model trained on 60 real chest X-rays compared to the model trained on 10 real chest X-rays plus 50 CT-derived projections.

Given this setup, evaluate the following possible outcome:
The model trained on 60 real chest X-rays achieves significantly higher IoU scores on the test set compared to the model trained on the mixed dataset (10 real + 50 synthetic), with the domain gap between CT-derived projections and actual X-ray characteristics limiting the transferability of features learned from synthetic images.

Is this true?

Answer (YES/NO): NO